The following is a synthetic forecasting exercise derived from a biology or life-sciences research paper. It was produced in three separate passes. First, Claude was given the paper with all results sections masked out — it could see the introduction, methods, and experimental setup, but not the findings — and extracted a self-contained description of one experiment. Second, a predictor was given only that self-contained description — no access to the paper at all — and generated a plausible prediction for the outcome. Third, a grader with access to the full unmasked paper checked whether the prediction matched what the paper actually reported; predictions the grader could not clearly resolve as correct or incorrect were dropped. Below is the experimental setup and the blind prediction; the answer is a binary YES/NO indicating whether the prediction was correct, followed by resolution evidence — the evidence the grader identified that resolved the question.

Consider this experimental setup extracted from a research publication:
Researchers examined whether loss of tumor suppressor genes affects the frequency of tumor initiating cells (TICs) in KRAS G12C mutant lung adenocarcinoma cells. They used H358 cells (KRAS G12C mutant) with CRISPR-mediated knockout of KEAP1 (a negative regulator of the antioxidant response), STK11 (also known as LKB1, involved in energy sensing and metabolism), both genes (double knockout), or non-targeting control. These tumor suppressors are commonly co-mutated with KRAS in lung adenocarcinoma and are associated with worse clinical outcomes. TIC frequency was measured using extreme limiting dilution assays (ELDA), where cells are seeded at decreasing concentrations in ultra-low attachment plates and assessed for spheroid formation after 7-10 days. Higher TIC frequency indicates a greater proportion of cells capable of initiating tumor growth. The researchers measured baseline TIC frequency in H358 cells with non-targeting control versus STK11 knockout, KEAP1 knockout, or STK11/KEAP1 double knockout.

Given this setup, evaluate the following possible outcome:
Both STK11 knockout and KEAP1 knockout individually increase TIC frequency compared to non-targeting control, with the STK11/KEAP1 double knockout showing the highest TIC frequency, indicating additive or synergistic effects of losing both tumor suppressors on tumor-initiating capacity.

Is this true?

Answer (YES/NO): NO